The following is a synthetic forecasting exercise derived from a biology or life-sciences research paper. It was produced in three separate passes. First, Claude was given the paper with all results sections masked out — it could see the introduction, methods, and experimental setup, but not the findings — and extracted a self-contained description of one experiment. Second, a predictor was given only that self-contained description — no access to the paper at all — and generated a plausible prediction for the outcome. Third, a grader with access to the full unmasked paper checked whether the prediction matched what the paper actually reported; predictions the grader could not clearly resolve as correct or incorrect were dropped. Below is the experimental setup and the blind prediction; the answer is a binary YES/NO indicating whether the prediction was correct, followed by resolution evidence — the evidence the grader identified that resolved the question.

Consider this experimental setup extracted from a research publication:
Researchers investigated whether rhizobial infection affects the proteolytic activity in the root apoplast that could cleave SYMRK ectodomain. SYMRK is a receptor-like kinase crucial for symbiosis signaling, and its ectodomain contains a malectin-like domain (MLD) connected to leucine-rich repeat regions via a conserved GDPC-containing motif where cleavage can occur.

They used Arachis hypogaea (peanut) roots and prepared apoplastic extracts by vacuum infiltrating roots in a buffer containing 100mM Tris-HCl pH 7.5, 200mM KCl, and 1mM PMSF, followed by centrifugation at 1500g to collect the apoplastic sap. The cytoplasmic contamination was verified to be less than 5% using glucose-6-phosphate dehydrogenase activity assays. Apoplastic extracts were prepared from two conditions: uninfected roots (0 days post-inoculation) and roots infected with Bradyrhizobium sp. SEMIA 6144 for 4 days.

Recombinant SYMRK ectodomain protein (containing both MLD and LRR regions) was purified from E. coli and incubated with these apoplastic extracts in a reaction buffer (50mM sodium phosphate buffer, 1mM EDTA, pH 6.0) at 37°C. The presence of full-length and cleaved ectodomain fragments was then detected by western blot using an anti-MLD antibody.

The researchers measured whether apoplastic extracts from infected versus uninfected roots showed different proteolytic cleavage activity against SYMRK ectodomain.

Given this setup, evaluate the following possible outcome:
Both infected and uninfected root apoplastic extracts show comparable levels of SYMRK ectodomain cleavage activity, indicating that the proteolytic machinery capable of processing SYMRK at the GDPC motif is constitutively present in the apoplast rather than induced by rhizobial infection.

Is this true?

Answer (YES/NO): NO